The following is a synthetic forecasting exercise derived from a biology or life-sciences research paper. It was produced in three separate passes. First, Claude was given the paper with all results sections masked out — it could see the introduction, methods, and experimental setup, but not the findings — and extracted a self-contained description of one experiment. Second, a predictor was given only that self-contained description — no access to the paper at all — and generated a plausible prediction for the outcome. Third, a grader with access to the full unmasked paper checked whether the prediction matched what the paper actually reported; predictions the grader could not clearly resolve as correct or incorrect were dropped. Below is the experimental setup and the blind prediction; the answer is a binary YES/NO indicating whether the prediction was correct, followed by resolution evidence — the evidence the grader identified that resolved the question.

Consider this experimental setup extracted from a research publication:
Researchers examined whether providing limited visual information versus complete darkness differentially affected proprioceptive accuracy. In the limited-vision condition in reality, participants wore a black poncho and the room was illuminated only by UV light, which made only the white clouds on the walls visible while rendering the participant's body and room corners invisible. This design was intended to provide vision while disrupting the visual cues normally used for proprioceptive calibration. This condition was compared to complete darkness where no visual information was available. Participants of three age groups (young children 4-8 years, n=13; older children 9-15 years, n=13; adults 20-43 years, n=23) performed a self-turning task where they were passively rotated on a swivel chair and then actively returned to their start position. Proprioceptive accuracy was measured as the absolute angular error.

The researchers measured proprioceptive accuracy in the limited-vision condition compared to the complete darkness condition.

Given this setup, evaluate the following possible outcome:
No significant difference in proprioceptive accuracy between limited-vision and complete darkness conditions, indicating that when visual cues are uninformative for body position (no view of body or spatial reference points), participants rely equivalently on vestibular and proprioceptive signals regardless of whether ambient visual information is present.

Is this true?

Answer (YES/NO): NO